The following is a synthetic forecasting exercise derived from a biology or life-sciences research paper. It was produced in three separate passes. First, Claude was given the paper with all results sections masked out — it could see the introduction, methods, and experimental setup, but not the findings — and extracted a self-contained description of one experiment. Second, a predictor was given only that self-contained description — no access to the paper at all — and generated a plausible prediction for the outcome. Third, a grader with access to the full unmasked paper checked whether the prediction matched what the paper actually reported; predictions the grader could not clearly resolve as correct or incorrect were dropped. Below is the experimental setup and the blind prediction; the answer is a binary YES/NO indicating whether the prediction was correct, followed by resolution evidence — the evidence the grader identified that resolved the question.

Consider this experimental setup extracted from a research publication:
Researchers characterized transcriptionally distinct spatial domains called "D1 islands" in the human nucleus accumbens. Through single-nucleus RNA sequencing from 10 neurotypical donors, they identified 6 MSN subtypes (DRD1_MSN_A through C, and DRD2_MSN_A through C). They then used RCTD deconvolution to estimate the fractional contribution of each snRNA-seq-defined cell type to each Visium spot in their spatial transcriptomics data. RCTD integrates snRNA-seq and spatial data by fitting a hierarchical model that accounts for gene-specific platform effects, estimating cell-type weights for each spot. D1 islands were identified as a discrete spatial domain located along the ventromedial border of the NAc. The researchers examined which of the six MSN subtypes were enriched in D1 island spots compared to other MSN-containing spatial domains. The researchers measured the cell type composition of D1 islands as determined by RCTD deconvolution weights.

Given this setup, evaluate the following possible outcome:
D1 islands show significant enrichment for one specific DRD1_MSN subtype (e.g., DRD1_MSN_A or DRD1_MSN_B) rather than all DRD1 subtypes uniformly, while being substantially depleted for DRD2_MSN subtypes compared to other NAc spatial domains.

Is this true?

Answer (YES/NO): NO